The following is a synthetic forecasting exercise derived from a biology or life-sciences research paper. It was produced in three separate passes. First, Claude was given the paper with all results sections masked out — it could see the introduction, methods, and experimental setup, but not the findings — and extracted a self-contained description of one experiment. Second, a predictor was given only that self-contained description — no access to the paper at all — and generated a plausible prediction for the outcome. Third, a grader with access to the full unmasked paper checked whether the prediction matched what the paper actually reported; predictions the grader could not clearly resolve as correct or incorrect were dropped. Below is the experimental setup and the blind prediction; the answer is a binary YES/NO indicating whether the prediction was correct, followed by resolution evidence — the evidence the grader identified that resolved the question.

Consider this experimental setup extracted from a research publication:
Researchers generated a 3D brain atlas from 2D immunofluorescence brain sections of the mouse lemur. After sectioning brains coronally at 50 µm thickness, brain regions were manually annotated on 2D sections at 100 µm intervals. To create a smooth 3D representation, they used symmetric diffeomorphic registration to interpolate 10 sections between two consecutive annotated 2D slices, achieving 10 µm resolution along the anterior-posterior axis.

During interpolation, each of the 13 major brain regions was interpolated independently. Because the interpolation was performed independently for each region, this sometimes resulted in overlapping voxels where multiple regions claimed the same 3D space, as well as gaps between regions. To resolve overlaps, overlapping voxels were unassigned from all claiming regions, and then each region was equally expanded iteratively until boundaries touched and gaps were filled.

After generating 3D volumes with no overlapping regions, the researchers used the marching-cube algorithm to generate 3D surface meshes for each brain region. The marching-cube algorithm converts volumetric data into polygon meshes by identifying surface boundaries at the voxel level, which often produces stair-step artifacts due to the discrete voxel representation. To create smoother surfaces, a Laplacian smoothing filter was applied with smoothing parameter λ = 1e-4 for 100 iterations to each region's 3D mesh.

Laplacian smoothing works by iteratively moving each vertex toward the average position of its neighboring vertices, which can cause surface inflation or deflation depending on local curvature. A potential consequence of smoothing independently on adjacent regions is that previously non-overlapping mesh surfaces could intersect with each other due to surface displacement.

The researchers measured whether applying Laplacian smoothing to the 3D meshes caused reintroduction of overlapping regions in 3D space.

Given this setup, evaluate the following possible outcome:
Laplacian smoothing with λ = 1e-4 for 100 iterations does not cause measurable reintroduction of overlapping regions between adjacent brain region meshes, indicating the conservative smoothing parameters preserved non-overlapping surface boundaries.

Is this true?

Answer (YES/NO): NO